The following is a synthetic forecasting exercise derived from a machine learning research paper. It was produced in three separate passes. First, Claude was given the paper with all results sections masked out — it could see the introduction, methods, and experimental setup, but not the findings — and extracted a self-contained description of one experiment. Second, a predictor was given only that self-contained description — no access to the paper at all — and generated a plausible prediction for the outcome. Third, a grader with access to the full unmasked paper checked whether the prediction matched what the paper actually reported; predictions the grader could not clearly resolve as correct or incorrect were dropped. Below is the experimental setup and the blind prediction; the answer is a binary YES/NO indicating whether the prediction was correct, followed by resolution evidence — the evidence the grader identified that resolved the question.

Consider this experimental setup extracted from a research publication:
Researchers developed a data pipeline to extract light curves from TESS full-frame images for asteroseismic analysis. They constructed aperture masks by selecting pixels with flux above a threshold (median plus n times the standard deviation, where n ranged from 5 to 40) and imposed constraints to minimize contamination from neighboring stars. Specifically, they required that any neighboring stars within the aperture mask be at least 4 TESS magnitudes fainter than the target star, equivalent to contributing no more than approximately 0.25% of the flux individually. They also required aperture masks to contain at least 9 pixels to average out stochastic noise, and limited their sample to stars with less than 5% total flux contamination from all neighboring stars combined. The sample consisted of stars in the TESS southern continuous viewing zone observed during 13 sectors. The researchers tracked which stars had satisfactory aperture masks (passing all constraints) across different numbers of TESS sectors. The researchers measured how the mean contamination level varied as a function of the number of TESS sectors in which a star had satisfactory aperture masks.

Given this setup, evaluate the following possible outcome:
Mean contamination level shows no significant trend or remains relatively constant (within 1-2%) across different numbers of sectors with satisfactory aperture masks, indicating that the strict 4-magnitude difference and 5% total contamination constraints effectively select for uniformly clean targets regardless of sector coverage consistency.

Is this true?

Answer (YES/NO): NO